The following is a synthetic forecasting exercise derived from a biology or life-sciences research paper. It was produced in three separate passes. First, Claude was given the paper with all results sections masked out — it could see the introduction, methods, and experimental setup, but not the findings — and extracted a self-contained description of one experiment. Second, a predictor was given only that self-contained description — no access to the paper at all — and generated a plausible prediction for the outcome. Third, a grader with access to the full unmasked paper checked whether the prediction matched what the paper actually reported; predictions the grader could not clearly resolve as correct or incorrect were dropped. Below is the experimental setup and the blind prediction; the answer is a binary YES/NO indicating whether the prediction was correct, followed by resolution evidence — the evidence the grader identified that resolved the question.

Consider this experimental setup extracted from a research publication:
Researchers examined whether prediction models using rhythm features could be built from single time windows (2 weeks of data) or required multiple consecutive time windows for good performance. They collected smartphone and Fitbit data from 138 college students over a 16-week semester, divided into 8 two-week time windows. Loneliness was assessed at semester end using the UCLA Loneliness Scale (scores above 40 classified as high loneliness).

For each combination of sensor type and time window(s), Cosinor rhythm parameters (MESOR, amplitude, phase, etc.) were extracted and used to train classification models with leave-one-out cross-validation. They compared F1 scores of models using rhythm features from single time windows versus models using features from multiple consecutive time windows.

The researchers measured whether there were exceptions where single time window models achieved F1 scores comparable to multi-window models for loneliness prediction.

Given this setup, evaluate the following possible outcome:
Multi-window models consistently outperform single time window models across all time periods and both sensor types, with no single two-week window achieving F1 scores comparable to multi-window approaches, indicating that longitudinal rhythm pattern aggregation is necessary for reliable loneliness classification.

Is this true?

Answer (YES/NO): NO